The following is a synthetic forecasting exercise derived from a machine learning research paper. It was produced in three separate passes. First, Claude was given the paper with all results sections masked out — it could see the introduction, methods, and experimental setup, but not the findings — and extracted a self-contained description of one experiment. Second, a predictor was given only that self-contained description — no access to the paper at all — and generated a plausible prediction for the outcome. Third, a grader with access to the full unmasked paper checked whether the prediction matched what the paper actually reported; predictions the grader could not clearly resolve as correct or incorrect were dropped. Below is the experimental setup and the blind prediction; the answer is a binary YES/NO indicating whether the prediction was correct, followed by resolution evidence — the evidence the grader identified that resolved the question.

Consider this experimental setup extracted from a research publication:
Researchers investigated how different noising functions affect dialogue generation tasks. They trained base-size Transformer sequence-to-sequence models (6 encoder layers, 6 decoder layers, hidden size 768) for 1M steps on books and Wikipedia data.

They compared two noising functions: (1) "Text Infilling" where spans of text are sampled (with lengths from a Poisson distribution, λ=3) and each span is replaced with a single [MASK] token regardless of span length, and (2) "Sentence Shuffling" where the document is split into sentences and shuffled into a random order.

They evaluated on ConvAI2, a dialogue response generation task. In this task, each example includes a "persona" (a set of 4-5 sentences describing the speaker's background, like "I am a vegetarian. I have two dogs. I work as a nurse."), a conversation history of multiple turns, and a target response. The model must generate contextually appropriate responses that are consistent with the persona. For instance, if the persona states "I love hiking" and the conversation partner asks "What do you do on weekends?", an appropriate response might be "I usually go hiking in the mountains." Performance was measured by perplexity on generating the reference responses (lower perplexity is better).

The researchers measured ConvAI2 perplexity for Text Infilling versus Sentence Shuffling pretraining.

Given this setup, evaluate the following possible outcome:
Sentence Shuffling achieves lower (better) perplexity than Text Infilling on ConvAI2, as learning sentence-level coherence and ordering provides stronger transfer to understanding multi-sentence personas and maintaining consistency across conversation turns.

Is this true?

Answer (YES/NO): NO